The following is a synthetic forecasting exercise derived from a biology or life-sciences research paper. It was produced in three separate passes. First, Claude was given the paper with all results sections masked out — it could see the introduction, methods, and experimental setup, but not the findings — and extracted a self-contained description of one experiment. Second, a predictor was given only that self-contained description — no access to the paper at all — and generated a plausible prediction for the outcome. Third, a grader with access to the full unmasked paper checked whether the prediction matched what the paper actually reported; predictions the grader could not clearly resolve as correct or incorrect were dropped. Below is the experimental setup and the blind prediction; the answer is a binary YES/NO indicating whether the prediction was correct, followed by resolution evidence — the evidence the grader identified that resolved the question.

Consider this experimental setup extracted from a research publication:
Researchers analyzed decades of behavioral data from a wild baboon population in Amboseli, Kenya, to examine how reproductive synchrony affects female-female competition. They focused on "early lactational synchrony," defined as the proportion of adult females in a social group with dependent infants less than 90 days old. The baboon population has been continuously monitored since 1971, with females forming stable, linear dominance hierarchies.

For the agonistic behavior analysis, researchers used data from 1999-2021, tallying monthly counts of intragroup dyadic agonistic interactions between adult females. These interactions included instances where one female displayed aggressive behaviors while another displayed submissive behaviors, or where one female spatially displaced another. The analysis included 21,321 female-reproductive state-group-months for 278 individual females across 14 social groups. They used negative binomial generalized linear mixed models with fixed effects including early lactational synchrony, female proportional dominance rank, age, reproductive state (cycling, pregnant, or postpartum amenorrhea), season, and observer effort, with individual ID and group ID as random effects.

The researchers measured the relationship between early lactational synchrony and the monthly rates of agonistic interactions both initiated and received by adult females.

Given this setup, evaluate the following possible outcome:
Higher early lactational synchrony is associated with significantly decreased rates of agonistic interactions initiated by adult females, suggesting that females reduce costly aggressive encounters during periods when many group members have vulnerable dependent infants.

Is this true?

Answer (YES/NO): NO